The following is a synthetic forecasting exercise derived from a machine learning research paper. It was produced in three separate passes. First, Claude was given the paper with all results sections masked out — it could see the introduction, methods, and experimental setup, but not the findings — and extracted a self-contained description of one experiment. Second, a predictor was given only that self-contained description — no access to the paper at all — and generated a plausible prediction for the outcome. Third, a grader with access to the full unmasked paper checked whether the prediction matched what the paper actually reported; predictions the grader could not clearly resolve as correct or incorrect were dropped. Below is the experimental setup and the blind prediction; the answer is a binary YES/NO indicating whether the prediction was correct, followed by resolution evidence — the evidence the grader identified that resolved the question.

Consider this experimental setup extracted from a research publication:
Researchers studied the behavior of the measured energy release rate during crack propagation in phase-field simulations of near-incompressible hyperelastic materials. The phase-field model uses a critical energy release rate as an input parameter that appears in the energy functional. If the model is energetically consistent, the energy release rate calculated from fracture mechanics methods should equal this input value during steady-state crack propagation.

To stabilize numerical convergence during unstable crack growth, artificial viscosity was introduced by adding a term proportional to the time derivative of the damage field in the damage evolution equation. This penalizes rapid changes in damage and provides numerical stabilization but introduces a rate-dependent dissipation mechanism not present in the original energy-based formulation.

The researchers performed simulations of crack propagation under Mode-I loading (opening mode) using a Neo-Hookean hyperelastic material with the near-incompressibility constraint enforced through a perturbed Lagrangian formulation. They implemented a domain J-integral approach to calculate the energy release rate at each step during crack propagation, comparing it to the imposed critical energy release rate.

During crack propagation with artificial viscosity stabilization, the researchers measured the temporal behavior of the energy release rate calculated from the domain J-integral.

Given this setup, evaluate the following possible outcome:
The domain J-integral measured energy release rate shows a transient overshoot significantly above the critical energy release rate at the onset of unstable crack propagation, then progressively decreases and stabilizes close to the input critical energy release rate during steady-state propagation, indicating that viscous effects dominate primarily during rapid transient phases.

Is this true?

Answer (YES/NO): NO